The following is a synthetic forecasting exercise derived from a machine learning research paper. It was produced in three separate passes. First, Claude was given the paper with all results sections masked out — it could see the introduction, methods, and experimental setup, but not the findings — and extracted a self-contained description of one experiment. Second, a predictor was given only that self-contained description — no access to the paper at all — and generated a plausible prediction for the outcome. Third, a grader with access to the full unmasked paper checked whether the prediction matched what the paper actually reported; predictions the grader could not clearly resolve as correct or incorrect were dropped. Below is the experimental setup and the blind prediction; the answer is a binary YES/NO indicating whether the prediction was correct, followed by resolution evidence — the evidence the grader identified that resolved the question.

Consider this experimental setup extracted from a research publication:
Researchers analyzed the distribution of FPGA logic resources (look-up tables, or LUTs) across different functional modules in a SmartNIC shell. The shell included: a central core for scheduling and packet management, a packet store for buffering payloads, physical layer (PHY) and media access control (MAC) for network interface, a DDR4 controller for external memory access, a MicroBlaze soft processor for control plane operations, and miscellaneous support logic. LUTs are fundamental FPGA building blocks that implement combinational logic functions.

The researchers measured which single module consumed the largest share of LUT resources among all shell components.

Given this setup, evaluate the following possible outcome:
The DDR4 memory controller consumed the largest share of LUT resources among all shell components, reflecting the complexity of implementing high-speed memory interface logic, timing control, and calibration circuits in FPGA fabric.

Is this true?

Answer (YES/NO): NO